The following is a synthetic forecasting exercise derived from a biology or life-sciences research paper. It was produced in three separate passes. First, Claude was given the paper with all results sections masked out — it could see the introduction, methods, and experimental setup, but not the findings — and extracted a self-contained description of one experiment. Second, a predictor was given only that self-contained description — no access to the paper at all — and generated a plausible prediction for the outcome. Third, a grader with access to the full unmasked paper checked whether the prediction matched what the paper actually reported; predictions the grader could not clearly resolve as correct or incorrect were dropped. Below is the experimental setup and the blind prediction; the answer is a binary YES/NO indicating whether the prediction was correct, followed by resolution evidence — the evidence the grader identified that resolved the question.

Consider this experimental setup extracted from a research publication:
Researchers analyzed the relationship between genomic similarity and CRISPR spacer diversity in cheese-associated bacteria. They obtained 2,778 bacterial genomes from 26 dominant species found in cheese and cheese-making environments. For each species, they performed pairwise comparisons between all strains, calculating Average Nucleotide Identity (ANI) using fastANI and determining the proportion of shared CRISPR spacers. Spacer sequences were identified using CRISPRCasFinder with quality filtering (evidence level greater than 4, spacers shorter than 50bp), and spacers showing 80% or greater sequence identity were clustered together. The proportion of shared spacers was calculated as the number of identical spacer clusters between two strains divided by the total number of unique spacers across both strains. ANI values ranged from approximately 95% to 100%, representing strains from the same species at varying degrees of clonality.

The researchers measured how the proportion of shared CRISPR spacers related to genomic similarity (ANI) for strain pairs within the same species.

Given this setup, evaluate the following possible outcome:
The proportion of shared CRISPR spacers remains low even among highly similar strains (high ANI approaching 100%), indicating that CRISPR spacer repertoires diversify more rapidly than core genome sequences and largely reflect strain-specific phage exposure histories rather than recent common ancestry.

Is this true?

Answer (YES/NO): YES